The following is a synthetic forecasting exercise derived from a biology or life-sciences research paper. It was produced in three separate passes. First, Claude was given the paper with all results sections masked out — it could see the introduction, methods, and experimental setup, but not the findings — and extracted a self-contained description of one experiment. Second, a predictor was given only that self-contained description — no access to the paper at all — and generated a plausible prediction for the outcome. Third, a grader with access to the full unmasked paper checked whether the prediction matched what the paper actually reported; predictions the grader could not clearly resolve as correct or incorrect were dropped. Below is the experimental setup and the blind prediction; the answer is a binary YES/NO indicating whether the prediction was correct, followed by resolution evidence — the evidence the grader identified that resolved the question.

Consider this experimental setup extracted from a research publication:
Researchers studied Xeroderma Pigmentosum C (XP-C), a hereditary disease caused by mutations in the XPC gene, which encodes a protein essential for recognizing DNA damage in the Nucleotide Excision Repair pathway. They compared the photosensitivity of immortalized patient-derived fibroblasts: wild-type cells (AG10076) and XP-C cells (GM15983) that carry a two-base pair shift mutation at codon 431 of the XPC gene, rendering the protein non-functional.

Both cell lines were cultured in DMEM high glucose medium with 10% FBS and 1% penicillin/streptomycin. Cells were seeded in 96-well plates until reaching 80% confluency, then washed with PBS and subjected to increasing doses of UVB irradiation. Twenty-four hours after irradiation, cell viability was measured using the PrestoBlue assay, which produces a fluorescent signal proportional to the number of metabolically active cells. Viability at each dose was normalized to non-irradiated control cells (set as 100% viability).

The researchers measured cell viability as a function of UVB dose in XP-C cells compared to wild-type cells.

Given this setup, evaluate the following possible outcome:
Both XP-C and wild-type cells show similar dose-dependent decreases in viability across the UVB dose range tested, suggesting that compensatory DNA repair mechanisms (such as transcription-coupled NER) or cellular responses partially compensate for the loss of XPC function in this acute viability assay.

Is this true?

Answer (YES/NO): NO